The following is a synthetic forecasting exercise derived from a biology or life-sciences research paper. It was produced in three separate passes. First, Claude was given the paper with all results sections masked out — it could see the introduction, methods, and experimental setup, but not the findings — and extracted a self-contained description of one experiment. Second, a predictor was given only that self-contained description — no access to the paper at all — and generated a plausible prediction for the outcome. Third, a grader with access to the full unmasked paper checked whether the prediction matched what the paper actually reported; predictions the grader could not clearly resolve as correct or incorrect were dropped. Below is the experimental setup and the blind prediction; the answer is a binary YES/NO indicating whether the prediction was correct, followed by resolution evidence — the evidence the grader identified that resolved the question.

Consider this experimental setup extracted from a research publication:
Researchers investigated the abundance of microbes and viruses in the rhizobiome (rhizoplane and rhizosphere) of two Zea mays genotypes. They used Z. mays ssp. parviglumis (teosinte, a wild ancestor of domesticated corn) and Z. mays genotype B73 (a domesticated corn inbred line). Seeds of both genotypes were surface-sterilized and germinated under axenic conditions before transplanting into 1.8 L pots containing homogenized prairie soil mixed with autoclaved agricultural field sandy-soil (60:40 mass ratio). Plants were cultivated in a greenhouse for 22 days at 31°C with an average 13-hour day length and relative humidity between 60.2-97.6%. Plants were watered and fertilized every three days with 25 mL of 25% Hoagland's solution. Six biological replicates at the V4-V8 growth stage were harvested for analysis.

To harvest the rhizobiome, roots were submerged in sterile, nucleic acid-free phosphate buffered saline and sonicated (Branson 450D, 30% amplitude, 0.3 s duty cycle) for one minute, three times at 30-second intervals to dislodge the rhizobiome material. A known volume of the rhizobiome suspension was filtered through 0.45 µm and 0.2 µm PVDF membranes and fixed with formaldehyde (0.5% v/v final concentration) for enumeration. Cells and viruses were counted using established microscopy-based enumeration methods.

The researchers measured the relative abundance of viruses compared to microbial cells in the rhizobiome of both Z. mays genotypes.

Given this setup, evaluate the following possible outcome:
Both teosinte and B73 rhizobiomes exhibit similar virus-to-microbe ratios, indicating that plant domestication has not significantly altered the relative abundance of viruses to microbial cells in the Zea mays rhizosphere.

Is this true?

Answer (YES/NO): NO